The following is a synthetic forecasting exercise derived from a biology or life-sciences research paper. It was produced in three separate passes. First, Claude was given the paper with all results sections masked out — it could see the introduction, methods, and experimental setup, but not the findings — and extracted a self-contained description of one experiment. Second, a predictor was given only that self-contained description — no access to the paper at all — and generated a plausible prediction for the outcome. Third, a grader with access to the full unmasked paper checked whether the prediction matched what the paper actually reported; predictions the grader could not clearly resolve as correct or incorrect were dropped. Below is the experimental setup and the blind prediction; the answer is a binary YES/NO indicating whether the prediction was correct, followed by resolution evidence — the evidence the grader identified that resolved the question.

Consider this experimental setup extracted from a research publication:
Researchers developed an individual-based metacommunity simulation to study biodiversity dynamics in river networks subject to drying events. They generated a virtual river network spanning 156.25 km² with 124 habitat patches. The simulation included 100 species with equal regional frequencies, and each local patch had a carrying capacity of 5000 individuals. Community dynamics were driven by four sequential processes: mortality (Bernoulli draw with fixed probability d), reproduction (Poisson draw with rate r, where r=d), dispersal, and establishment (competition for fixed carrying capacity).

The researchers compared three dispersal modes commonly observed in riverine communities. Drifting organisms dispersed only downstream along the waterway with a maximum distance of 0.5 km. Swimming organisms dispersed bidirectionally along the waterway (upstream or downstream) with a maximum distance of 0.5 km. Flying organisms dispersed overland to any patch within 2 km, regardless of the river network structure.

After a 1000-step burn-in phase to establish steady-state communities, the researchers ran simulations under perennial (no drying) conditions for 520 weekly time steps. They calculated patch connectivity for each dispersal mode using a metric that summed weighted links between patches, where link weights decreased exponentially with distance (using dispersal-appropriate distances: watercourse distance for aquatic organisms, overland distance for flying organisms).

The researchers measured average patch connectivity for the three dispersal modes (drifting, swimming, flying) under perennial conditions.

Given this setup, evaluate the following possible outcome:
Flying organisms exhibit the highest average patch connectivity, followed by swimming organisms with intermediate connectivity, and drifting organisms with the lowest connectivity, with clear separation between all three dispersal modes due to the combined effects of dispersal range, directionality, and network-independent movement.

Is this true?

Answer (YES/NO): YES